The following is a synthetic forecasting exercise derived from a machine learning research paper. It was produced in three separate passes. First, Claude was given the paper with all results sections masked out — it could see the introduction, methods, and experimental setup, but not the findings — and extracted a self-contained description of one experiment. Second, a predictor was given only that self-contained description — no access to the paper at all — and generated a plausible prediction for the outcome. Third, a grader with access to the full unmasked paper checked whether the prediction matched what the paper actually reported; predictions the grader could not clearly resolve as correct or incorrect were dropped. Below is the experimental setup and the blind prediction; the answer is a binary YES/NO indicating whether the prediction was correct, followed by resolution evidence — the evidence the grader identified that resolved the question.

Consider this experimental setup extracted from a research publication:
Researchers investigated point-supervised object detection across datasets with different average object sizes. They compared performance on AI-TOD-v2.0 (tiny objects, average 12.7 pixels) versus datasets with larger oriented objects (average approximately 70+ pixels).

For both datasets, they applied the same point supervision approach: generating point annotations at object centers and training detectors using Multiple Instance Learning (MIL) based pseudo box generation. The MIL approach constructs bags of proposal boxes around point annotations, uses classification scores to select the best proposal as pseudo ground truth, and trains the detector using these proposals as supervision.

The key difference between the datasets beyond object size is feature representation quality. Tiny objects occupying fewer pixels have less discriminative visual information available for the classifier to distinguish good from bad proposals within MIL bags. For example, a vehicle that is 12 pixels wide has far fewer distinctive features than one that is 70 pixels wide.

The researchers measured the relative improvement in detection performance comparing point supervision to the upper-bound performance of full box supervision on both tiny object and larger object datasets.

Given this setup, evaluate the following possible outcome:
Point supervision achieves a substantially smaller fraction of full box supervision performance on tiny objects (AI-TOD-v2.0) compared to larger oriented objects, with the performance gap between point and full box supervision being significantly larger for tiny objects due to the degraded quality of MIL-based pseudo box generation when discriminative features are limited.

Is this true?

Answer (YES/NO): YES